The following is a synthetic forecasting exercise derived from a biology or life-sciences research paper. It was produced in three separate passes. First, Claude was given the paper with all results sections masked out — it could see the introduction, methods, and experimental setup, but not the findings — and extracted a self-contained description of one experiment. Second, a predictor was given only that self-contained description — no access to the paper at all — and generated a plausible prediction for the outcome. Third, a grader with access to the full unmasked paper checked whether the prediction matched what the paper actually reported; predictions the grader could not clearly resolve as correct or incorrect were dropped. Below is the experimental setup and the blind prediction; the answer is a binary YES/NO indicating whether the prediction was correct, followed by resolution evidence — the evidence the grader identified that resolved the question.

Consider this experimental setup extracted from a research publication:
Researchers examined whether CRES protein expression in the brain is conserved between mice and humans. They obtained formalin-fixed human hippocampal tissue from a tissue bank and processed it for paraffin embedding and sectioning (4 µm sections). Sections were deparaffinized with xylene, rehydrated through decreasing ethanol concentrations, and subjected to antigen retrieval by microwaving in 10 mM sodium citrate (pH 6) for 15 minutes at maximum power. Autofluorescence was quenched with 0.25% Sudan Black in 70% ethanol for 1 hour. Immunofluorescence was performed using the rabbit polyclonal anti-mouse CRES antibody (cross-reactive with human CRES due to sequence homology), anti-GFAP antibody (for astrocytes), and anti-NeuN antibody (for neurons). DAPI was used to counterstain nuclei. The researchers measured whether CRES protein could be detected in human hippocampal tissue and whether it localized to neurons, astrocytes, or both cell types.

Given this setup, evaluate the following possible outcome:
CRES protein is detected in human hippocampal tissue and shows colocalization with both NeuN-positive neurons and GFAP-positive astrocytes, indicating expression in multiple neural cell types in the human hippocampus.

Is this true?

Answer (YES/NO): YES